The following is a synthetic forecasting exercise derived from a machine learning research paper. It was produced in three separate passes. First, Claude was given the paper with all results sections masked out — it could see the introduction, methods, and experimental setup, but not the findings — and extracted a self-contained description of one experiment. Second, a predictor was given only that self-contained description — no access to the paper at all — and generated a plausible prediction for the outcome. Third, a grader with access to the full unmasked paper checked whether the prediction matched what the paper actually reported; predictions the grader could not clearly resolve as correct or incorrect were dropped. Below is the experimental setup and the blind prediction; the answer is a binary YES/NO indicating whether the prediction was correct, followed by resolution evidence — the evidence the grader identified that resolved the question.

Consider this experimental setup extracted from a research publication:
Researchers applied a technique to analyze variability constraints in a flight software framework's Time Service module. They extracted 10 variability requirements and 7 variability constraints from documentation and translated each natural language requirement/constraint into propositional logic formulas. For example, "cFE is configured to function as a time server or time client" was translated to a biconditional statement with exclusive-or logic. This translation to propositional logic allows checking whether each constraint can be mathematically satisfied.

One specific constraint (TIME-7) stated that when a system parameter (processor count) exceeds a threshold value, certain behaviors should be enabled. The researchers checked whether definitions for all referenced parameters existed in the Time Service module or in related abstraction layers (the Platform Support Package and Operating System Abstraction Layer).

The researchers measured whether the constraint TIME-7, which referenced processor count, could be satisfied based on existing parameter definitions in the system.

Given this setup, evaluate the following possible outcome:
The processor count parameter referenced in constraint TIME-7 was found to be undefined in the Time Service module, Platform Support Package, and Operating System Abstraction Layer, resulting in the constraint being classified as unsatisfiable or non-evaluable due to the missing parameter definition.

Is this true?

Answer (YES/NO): YES